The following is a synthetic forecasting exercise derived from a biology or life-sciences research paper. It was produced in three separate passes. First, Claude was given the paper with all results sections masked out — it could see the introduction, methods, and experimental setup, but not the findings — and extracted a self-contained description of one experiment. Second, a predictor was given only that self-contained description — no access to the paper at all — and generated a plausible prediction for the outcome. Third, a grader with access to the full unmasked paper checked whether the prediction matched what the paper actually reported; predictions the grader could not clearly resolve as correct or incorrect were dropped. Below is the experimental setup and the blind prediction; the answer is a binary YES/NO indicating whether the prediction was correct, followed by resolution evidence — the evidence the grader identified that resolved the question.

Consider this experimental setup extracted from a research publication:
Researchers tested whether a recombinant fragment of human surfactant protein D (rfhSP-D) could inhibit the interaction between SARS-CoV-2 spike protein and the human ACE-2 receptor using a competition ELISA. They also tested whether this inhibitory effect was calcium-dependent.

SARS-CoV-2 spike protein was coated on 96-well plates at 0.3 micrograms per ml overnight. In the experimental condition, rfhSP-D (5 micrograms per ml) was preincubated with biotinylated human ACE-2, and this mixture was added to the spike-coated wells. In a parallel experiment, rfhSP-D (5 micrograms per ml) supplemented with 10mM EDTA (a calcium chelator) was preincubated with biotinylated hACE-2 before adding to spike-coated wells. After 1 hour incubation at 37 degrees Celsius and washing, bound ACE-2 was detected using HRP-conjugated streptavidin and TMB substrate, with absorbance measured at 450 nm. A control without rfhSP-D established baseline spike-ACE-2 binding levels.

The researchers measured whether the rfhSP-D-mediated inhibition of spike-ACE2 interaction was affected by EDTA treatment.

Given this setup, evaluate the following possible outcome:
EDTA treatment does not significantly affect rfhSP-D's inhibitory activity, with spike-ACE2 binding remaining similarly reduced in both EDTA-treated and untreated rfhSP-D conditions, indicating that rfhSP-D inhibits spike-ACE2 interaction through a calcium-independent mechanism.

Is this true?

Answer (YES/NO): YES